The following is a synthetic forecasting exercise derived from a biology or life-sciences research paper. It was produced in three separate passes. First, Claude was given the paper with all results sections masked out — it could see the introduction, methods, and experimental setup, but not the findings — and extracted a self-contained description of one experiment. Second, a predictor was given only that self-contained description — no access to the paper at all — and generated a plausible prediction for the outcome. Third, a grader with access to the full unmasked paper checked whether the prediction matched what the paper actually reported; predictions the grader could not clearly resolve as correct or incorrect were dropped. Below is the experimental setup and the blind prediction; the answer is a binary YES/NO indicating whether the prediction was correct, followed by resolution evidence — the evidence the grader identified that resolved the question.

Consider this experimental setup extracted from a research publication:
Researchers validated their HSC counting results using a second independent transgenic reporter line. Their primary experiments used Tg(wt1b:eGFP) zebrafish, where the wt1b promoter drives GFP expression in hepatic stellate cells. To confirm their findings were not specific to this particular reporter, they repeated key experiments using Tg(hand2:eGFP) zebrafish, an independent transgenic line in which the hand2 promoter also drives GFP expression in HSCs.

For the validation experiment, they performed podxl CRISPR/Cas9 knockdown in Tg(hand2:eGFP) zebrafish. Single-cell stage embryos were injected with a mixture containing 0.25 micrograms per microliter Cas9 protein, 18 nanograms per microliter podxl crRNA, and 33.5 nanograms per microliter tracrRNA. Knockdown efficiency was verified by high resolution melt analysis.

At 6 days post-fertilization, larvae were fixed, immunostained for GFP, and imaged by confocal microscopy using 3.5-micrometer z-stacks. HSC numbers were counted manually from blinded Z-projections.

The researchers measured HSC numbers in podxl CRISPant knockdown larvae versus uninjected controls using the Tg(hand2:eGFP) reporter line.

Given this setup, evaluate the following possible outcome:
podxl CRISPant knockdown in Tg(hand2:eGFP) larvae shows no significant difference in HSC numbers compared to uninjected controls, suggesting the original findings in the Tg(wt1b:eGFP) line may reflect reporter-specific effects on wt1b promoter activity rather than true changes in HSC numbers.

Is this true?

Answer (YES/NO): NO